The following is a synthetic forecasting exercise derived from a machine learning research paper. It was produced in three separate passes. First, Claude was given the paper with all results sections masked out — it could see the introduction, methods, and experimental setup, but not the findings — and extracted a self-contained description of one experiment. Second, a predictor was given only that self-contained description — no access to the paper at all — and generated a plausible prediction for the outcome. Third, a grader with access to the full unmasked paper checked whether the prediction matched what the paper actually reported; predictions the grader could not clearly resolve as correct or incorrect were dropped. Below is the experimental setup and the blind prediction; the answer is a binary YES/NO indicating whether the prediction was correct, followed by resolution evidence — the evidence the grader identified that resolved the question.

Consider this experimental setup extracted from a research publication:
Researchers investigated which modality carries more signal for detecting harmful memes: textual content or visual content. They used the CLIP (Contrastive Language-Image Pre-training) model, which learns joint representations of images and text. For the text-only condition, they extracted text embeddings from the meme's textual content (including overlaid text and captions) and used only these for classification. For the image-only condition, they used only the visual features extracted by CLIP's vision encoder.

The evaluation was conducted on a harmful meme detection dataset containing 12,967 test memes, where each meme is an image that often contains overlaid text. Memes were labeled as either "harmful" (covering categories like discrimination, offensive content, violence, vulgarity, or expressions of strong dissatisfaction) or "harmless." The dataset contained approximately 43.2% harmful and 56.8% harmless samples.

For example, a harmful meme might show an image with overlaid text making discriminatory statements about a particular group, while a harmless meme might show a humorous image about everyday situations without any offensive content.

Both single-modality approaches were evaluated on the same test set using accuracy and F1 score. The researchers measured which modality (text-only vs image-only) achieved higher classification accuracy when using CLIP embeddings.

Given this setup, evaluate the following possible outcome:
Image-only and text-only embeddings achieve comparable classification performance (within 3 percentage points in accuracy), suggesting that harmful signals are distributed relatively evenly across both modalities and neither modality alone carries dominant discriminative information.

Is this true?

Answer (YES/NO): NO